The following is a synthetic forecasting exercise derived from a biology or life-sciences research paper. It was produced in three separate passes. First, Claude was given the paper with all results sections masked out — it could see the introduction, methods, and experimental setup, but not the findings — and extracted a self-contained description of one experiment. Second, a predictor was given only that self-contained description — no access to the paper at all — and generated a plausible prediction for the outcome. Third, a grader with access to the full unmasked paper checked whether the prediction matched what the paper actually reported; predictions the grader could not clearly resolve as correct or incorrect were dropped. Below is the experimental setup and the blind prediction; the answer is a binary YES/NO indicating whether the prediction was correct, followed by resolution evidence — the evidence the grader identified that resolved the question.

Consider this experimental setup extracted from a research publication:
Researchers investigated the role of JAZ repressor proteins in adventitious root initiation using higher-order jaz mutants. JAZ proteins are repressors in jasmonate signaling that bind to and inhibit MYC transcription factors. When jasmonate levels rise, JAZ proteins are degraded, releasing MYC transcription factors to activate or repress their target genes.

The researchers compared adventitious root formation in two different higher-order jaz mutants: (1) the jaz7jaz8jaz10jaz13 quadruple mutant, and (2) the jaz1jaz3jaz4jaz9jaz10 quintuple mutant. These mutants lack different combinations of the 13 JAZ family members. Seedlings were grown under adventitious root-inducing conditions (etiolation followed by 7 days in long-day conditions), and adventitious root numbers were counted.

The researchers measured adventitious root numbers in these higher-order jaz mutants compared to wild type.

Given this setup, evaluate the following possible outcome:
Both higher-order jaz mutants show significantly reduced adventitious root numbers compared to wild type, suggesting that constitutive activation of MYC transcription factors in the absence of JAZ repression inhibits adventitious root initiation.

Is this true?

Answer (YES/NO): NO